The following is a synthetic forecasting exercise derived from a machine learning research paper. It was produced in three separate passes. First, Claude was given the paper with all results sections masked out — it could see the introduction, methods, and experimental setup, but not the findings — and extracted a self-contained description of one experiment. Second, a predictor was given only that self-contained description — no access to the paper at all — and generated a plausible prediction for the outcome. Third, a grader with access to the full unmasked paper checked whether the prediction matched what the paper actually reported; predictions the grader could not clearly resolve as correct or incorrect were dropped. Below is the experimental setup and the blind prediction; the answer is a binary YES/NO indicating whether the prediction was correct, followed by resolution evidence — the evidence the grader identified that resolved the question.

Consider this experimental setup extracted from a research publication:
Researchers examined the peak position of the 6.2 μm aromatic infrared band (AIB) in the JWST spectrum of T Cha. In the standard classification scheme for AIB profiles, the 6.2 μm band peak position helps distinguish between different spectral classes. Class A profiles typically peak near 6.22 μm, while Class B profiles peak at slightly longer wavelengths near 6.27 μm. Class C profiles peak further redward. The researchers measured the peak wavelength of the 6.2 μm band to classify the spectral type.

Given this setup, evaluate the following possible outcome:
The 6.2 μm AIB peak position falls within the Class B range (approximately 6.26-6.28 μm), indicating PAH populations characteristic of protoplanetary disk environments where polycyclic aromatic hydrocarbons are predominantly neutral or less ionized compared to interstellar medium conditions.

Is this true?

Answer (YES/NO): YES